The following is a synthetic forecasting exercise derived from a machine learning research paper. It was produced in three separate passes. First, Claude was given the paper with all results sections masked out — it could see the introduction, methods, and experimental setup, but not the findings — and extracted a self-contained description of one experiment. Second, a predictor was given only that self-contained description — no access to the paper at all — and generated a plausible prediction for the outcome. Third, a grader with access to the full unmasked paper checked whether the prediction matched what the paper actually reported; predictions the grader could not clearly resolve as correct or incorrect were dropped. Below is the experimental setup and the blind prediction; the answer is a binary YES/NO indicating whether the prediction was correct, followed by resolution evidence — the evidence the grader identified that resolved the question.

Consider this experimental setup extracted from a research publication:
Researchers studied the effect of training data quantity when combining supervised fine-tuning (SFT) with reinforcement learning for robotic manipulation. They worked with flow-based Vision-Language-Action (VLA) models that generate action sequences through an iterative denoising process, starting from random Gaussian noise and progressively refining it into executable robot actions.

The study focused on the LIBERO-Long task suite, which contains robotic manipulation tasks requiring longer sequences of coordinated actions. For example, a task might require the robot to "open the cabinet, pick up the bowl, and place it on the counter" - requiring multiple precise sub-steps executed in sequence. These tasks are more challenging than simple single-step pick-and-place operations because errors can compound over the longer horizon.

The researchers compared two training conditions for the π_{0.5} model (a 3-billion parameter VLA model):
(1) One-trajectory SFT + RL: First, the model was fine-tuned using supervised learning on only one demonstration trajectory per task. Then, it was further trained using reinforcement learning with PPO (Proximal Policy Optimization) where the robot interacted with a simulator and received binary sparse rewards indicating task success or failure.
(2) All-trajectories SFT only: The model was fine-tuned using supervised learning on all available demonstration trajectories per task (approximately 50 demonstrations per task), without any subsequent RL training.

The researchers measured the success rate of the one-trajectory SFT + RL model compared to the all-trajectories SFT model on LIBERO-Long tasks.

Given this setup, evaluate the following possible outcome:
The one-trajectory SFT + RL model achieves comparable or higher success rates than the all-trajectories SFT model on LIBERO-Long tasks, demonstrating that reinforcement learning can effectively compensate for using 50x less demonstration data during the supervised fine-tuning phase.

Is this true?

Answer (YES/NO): YES